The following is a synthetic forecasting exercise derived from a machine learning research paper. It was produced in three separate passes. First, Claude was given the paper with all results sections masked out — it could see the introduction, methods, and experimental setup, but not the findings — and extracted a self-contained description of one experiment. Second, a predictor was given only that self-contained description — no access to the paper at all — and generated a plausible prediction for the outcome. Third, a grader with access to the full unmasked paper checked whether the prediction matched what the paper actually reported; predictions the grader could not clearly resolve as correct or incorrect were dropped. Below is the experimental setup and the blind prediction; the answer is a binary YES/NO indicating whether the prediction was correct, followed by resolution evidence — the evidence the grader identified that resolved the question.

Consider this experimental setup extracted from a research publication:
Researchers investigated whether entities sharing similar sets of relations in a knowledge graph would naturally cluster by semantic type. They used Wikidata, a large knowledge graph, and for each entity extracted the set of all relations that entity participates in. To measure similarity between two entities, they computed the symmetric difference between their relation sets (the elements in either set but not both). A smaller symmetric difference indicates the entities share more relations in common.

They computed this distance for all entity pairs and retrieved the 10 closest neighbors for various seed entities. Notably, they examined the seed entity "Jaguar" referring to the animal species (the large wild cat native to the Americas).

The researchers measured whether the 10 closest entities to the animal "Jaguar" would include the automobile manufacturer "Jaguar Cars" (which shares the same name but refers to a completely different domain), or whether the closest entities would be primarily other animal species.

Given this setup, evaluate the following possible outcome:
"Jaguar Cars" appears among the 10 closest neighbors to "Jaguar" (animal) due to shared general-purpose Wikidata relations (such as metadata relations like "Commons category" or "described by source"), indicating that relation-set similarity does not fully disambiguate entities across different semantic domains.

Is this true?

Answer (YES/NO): NO